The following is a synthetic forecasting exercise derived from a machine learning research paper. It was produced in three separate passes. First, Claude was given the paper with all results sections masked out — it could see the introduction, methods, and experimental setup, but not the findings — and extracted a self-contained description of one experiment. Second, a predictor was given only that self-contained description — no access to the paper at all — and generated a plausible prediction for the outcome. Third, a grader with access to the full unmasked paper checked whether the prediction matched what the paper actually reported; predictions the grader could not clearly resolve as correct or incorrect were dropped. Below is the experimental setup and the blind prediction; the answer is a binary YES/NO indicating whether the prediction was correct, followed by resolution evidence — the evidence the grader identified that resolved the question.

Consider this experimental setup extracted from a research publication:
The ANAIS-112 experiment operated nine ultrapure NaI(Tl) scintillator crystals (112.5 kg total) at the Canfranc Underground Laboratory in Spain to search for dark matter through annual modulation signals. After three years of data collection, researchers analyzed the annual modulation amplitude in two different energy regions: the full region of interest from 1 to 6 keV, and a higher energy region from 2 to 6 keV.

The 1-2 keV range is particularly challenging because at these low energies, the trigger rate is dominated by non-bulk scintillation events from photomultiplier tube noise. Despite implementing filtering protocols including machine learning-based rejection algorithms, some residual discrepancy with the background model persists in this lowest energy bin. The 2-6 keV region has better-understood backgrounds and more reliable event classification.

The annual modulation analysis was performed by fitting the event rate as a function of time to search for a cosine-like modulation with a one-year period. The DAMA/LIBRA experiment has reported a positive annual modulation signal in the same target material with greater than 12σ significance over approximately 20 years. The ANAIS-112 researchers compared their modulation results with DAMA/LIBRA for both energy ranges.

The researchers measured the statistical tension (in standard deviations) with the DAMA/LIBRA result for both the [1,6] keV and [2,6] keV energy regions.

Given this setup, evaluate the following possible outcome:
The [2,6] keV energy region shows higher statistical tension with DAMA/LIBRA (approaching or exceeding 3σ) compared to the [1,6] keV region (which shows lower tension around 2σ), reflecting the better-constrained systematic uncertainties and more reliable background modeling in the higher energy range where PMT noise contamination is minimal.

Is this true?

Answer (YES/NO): NO